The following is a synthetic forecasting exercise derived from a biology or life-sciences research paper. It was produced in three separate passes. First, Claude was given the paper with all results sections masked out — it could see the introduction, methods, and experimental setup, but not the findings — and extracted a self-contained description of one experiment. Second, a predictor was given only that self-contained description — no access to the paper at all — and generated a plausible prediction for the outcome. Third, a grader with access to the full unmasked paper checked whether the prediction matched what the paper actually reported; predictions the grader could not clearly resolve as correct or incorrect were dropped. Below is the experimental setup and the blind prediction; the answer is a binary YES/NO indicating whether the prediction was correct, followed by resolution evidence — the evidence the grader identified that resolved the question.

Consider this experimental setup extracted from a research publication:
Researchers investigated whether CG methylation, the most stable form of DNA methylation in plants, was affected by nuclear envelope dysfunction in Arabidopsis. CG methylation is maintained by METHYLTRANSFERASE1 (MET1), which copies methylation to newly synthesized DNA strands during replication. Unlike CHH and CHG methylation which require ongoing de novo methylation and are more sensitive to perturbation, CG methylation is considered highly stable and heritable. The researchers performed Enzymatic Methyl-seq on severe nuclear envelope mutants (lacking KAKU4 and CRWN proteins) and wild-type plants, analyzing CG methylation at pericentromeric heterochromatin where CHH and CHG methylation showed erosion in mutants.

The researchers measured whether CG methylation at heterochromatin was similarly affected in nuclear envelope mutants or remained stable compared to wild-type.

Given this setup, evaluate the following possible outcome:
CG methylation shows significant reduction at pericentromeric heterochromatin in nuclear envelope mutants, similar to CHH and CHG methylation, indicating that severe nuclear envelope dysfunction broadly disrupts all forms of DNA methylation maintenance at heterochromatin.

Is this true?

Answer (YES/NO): NO